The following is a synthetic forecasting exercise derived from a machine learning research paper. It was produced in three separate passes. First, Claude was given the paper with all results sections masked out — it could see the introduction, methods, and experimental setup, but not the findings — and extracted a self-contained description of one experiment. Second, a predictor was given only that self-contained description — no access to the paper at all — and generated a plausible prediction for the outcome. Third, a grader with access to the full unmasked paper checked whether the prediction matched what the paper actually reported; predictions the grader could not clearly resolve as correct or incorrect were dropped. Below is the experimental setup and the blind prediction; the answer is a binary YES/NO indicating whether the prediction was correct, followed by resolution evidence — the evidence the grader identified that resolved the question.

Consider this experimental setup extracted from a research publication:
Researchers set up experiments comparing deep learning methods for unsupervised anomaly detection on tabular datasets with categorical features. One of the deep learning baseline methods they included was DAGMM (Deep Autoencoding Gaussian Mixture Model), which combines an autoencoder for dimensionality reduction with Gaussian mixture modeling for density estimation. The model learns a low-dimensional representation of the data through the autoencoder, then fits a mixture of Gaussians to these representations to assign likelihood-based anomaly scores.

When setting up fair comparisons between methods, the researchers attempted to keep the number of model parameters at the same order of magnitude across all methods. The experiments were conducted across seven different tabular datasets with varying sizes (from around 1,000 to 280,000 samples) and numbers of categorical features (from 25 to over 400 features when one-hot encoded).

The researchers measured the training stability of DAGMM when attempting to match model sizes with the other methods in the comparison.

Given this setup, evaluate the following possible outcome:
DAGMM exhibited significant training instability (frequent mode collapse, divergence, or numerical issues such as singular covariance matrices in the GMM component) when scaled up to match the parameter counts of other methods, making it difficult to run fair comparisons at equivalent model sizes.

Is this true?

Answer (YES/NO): YES